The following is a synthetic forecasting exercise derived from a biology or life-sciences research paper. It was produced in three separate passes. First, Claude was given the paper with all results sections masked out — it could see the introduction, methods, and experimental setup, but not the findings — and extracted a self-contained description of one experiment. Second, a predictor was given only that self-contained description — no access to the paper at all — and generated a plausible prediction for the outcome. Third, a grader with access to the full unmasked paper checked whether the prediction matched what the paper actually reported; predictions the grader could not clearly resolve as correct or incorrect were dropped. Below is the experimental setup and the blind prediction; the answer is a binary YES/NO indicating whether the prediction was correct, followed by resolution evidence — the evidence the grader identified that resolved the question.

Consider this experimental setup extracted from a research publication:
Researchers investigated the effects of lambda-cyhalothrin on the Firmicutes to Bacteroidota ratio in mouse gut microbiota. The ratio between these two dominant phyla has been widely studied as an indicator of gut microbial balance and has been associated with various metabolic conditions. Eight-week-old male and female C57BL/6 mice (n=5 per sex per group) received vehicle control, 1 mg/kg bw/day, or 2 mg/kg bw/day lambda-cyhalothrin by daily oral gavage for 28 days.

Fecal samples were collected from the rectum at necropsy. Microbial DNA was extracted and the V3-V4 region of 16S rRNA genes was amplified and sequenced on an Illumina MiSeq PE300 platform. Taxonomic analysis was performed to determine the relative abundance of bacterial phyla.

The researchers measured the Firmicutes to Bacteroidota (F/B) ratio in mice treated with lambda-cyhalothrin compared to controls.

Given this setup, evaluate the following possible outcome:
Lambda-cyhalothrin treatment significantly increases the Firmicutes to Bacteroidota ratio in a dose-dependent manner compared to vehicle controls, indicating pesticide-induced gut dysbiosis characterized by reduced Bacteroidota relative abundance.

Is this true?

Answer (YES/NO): NO